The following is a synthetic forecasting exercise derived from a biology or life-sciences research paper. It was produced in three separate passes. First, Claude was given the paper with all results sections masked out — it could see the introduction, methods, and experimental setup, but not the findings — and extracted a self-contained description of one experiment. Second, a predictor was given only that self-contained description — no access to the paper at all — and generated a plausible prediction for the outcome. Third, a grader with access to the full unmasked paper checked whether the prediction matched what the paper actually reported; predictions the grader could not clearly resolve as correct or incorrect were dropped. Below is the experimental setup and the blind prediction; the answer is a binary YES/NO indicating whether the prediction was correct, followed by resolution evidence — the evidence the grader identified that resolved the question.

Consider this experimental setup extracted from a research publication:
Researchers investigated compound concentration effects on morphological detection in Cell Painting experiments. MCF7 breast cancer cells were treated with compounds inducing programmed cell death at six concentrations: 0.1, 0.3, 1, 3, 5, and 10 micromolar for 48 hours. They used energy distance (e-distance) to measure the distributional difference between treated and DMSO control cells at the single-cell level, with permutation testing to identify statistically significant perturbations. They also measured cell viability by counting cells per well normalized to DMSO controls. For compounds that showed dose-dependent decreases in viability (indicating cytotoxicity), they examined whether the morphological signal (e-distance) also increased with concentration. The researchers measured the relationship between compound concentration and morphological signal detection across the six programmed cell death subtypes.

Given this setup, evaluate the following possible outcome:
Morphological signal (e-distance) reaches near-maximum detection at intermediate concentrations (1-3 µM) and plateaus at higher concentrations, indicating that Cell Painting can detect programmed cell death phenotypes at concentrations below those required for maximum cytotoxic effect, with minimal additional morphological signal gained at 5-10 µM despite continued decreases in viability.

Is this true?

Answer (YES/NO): NO